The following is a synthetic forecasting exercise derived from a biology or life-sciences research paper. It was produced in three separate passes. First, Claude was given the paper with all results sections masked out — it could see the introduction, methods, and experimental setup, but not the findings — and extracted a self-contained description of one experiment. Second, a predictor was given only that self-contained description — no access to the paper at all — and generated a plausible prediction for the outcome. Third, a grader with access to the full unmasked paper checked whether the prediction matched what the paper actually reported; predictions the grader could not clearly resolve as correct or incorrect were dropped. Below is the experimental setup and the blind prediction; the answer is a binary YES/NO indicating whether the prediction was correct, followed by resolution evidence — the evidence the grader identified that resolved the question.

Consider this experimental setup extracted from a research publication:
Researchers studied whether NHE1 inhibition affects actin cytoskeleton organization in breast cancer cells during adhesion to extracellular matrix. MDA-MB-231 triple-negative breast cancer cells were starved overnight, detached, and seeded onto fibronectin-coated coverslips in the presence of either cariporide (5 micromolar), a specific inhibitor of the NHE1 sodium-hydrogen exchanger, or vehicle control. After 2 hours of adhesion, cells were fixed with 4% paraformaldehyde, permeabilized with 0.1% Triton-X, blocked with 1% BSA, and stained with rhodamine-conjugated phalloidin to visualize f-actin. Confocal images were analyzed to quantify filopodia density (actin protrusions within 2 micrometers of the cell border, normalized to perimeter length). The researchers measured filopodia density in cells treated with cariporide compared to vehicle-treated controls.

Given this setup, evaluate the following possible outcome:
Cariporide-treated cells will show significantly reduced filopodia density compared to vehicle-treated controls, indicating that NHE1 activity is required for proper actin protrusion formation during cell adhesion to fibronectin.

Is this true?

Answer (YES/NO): NO